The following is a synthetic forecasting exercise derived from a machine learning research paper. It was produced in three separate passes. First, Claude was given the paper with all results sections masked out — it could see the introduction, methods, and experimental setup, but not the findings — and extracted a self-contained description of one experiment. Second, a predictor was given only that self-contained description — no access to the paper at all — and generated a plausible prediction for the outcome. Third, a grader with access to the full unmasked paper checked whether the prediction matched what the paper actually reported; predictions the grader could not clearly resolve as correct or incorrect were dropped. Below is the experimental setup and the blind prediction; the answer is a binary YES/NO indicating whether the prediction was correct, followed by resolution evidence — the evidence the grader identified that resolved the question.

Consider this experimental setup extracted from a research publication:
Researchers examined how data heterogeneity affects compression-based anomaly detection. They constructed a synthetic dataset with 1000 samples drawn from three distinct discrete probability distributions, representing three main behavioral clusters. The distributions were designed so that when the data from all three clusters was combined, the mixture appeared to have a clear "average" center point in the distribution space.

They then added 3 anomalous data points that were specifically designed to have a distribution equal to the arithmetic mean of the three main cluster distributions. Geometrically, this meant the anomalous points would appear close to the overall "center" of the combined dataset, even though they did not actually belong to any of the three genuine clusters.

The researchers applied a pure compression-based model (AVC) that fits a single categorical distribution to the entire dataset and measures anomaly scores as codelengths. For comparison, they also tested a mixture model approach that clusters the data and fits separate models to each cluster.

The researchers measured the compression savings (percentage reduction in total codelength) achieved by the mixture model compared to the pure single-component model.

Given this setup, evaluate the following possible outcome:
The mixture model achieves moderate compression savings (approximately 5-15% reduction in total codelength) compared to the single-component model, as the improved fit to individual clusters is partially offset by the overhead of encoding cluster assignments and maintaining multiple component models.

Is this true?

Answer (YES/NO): NO